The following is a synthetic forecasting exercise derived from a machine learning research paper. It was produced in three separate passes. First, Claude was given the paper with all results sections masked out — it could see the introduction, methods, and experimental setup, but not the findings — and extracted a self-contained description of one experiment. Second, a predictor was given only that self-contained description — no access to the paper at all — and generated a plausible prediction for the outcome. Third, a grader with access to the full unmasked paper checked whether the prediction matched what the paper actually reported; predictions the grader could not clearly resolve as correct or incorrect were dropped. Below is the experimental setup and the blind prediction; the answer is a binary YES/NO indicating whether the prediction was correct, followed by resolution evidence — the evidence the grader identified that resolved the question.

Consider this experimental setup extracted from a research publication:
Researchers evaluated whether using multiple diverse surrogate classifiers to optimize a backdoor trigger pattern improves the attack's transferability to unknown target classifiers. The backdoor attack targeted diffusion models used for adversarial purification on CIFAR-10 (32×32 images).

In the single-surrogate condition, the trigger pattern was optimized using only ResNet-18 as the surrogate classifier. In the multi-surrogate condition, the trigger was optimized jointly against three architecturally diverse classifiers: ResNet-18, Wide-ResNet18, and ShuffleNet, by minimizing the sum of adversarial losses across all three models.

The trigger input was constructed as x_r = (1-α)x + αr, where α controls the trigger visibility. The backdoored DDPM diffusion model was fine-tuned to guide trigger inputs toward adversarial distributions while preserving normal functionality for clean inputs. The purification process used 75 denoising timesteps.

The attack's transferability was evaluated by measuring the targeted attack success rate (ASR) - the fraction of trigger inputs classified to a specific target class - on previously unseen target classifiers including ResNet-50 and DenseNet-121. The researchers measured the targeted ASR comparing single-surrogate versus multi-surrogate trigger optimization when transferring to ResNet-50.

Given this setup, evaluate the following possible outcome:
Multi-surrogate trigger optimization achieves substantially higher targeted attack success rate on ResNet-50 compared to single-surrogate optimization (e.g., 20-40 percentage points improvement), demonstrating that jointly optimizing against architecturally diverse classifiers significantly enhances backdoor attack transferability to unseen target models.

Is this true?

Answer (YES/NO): NO